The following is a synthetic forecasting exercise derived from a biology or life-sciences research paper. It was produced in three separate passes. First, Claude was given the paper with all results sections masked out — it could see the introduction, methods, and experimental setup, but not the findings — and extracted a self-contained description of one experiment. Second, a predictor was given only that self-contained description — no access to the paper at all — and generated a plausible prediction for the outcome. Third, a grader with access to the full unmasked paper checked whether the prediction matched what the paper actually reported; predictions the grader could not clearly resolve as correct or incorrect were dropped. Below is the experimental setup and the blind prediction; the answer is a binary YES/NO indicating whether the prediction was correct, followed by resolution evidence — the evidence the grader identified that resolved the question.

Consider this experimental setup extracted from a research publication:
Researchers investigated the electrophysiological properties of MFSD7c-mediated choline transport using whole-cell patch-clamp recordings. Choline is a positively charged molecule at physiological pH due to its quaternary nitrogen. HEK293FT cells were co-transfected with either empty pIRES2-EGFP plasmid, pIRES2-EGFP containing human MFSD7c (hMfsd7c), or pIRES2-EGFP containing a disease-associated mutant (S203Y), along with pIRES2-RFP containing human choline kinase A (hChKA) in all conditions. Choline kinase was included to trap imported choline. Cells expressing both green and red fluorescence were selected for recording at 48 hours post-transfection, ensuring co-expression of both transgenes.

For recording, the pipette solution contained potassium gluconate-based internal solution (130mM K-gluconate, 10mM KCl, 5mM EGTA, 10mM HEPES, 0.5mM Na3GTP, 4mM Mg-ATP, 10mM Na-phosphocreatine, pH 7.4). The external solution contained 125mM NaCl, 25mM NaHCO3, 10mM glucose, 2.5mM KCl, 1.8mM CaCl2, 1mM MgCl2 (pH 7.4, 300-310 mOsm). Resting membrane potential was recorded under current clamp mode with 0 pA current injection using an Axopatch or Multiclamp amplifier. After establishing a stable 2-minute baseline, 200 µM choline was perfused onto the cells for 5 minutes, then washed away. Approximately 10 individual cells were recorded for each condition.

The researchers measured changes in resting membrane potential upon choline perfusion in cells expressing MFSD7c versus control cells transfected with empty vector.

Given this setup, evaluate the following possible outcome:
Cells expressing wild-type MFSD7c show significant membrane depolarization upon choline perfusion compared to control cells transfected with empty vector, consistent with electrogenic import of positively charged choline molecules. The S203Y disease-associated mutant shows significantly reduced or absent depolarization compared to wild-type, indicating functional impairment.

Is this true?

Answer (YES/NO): YES